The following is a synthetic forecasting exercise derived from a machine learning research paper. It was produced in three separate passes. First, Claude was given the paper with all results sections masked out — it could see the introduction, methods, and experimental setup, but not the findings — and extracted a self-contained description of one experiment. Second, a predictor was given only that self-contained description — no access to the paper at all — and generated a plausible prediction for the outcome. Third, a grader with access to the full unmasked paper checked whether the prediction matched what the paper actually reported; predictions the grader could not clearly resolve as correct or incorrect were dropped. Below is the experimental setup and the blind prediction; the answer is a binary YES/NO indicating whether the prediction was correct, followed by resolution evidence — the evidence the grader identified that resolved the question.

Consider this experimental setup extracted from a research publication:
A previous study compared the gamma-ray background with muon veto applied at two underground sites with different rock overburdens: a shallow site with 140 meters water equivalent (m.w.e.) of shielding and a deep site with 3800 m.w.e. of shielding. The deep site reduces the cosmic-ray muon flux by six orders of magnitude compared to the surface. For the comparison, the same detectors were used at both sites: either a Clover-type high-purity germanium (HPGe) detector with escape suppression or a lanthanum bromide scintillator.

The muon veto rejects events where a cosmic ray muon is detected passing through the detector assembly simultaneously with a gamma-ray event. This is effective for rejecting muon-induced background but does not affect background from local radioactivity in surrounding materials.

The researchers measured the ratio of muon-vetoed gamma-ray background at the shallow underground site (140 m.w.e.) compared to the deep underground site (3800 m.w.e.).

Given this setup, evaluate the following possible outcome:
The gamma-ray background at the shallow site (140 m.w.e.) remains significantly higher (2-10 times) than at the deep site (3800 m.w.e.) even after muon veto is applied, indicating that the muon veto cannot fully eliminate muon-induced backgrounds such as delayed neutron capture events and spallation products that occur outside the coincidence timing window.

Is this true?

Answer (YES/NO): YES